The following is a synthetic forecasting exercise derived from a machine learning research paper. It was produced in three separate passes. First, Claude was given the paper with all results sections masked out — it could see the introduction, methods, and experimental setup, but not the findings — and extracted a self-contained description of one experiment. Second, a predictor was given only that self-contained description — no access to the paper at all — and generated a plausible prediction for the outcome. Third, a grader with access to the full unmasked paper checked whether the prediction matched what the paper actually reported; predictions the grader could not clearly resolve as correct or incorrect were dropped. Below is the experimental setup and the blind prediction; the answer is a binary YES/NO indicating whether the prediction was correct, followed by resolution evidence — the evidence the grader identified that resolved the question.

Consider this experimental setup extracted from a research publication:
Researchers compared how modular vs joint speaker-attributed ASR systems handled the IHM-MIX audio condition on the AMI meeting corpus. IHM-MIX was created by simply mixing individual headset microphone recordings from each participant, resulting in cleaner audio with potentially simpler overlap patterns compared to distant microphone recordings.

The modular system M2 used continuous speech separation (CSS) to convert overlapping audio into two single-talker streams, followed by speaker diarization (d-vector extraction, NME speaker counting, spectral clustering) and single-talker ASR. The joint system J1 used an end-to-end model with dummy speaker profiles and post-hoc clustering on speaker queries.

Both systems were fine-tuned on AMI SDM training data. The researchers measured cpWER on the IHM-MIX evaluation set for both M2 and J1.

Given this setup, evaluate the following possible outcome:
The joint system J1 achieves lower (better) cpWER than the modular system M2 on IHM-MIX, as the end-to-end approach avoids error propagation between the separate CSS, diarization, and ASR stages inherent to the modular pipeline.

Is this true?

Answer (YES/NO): YES